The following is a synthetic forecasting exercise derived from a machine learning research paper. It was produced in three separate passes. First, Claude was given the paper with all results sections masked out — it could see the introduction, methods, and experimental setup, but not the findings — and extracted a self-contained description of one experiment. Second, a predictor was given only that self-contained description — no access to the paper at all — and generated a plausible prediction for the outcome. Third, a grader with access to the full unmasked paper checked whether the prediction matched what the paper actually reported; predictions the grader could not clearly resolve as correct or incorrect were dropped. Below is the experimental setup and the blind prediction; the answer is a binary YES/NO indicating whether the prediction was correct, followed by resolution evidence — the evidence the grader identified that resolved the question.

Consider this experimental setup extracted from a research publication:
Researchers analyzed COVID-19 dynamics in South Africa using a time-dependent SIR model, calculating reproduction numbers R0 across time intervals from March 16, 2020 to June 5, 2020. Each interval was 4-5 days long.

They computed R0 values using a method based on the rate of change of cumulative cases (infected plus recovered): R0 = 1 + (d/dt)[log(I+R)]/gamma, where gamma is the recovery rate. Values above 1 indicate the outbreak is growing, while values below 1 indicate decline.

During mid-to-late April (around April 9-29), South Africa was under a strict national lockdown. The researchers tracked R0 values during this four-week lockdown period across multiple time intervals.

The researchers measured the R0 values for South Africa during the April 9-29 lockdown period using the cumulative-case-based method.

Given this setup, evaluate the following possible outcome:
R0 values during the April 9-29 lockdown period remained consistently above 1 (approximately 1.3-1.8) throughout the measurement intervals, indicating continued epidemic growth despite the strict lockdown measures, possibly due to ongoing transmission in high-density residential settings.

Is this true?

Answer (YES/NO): NO